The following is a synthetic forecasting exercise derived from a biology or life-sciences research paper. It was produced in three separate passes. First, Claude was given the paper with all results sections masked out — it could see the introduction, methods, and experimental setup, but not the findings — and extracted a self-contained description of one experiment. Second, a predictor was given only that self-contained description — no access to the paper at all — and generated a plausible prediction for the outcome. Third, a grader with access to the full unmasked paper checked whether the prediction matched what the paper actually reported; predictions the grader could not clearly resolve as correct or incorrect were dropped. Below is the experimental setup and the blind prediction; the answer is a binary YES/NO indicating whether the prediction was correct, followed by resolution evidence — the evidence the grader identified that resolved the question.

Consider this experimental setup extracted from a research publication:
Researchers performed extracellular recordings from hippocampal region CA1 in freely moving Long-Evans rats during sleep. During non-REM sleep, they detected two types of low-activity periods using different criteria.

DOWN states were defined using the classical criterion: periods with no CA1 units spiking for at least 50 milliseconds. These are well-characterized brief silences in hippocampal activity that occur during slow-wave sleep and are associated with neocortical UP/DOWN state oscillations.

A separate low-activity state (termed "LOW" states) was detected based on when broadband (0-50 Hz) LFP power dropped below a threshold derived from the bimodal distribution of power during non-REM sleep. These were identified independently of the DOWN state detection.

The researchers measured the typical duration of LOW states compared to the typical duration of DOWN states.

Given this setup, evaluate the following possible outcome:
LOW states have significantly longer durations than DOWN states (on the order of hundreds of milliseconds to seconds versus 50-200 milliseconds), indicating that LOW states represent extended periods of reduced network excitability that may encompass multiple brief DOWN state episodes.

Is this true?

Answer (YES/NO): NO